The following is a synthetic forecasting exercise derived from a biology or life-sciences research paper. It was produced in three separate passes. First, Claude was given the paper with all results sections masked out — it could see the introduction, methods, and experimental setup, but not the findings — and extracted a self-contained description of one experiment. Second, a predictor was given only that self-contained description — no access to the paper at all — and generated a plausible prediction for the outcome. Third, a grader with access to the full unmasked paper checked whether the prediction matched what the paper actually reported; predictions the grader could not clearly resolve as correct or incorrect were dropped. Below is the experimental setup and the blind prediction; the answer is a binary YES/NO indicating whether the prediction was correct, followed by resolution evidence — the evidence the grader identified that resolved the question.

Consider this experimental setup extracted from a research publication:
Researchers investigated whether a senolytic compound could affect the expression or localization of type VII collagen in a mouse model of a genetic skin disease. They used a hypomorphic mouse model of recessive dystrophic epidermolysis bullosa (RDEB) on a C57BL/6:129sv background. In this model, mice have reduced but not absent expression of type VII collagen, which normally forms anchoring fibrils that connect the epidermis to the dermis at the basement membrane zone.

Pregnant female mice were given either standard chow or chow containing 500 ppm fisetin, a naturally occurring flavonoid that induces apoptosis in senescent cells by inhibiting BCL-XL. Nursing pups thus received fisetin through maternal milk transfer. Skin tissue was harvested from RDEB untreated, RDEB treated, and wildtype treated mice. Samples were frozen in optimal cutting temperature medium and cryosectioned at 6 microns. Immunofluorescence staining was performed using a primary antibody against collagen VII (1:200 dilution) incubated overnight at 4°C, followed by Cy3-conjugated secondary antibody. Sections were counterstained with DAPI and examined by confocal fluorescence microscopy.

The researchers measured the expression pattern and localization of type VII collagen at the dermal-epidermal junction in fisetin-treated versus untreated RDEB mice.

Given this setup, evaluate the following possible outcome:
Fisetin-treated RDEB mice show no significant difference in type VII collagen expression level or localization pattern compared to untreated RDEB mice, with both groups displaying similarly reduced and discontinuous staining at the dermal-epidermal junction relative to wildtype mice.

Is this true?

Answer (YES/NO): YES